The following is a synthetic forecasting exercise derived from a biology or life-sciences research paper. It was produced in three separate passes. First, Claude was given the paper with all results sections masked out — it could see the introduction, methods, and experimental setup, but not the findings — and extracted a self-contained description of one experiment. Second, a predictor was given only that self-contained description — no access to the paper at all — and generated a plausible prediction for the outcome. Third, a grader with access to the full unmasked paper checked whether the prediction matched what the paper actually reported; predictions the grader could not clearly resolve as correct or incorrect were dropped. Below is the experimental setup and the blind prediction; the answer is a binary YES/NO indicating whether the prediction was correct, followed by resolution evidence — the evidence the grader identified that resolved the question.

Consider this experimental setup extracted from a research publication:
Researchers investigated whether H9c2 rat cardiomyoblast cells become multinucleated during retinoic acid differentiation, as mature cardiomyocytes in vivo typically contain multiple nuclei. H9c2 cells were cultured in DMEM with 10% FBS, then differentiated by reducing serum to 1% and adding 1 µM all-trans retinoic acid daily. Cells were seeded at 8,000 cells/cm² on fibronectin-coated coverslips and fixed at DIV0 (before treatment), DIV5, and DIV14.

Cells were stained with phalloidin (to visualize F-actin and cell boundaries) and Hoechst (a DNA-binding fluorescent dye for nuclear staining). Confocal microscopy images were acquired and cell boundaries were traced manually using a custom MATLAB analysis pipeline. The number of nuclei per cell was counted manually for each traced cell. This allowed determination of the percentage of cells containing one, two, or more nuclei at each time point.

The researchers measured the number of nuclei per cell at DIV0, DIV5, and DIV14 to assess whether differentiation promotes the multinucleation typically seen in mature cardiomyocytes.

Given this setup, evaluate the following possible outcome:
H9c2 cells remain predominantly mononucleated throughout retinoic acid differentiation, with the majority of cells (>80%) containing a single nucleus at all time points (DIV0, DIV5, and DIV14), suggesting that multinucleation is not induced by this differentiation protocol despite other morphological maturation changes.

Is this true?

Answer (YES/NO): NO